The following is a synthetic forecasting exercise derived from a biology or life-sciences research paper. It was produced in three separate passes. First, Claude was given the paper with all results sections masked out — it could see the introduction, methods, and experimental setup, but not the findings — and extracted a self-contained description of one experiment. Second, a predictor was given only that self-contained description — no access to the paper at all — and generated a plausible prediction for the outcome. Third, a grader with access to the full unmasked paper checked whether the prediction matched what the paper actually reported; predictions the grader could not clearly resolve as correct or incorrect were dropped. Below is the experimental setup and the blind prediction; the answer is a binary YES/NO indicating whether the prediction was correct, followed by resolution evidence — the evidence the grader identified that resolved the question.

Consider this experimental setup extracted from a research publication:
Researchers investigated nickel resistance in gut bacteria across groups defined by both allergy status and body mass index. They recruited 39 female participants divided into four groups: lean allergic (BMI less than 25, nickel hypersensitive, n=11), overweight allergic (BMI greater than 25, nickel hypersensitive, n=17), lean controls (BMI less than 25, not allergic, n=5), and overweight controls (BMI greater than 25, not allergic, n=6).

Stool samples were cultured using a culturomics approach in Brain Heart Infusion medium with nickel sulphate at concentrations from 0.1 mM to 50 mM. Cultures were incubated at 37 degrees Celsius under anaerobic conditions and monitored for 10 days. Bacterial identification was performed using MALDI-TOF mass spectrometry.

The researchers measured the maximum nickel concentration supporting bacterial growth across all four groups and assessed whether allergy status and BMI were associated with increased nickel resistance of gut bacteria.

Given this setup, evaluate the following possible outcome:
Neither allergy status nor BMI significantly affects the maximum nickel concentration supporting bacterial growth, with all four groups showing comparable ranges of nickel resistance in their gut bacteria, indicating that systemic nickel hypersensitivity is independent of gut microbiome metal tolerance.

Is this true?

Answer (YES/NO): NO